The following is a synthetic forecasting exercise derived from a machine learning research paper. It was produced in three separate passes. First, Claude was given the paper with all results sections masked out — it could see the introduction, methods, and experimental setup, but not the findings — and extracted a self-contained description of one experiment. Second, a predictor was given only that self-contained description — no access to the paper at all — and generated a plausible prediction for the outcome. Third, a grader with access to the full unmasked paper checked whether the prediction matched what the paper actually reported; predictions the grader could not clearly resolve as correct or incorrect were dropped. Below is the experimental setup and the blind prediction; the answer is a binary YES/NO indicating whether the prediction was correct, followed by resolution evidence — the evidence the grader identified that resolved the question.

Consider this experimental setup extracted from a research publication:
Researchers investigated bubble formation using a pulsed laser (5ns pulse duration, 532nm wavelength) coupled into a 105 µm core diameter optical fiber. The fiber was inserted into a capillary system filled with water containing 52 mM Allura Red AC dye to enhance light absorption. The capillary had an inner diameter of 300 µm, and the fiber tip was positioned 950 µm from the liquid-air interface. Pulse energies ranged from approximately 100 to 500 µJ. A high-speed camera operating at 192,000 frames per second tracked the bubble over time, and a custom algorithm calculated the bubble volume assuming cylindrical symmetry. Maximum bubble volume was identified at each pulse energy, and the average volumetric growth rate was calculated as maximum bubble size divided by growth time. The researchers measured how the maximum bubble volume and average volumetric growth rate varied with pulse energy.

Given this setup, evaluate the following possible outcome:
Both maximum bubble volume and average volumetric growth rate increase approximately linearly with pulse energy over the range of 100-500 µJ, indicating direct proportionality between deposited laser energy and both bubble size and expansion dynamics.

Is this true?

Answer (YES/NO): YES